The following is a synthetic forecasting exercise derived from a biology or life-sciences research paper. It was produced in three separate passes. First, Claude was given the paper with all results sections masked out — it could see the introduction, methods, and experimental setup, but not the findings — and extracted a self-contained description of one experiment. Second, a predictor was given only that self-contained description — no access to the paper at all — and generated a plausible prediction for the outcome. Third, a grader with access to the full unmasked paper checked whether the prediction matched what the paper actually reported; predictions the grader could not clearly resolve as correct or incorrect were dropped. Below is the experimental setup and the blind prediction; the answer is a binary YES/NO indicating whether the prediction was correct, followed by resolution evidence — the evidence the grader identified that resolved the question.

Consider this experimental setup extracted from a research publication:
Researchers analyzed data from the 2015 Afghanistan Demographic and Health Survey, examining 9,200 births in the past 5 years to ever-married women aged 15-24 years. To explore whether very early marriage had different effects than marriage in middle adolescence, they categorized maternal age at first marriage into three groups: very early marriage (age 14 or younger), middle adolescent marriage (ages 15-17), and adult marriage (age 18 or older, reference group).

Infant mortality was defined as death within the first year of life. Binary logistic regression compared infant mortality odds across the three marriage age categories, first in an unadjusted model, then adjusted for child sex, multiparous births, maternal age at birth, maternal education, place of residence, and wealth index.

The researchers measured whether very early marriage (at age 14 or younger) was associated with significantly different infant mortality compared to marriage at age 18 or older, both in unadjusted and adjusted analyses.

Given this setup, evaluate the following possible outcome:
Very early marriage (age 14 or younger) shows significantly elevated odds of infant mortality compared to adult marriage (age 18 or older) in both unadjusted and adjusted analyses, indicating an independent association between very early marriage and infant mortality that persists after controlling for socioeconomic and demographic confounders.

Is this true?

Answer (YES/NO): NO